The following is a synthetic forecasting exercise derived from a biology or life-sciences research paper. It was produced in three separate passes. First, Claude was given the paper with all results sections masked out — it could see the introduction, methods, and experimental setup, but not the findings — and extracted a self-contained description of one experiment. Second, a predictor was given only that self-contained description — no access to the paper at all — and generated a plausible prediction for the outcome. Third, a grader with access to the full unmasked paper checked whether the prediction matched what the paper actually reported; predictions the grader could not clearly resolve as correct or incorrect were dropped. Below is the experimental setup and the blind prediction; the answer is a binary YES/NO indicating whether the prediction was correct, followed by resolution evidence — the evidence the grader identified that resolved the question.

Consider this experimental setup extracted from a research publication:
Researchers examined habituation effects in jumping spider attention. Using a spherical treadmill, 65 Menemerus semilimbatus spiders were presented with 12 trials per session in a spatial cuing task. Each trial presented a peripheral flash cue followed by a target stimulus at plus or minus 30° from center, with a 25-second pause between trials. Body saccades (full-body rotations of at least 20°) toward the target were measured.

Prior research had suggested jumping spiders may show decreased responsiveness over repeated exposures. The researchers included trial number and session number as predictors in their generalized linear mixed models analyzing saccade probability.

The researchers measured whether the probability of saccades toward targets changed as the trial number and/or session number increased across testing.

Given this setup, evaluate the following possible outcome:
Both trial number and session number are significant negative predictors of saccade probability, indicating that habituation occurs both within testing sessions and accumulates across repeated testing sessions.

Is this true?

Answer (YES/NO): YES